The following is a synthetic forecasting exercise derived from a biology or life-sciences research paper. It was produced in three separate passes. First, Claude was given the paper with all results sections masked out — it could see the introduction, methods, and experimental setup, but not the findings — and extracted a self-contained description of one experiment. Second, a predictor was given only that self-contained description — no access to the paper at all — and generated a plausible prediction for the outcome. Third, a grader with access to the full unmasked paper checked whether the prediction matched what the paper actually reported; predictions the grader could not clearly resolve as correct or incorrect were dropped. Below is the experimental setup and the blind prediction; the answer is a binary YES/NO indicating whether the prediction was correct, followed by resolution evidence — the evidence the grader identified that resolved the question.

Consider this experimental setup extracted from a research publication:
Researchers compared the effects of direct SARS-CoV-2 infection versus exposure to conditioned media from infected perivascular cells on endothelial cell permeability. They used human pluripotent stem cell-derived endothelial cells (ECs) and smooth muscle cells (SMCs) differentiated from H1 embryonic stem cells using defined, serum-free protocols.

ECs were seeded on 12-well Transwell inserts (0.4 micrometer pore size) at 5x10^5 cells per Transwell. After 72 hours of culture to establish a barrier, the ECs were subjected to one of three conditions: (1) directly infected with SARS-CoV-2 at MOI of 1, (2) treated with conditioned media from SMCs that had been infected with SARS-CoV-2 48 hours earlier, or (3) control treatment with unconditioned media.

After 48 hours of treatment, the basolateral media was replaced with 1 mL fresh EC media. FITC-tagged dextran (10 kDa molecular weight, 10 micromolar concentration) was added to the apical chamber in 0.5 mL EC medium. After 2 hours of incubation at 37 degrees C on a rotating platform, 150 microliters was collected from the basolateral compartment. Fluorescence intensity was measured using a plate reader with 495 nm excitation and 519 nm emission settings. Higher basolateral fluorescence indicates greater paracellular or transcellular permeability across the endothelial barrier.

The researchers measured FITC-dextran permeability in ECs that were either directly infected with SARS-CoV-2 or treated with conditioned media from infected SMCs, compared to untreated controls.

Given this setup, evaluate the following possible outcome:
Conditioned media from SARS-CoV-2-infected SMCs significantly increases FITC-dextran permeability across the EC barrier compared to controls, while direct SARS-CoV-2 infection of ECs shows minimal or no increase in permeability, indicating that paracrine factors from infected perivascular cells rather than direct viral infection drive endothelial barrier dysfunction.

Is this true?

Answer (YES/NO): NO